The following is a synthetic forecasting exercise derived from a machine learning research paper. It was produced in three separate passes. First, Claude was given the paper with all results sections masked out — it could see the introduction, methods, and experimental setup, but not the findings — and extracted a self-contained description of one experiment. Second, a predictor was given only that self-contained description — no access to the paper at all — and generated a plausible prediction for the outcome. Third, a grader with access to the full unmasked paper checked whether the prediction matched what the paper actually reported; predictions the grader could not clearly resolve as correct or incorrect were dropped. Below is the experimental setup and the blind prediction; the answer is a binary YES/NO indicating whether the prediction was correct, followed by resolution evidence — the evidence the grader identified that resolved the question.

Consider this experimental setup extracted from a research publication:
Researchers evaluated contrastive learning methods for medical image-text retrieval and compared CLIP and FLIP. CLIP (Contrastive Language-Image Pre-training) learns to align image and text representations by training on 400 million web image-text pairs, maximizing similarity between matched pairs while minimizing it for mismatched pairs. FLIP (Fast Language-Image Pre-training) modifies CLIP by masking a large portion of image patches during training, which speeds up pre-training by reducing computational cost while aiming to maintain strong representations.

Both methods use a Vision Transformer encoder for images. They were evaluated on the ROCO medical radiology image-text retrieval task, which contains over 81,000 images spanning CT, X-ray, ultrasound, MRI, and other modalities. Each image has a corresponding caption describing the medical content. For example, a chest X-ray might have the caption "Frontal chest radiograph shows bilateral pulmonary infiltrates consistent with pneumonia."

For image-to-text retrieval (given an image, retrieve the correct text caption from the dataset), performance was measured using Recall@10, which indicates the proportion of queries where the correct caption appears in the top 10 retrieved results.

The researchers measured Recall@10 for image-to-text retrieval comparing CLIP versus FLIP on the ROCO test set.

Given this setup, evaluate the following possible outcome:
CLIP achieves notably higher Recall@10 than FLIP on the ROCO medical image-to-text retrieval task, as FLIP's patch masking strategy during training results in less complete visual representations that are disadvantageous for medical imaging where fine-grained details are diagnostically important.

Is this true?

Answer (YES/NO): NO